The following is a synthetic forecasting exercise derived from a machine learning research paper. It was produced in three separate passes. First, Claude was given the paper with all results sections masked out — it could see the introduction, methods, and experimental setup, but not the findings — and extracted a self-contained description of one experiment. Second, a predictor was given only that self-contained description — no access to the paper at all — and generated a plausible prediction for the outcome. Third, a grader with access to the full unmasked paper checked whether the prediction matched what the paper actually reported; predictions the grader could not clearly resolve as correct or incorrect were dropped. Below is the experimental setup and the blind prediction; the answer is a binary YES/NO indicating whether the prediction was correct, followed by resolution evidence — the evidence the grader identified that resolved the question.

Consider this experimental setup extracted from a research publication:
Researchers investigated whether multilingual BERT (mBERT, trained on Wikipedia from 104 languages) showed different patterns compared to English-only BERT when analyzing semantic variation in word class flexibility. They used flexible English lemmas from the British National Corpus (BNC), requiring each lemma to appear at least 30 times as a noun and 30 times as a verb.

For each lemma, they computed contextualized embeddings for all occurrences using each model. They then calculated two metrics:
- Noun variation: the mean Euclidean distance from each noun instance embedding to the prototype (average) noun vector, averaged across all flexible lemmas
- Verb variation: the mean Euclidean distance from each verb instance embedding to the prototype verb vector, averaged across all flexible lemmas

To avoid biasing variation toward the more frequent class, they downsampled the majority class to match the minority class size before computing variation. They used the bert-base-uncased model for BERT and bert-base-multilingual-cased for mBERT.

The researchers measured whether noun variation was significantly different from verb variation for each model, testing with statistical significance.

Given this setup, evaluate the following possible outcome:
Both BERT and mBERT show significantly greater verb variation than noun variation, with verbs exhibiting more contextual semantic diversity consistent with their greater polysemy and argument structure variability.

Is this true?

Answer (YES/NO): NO